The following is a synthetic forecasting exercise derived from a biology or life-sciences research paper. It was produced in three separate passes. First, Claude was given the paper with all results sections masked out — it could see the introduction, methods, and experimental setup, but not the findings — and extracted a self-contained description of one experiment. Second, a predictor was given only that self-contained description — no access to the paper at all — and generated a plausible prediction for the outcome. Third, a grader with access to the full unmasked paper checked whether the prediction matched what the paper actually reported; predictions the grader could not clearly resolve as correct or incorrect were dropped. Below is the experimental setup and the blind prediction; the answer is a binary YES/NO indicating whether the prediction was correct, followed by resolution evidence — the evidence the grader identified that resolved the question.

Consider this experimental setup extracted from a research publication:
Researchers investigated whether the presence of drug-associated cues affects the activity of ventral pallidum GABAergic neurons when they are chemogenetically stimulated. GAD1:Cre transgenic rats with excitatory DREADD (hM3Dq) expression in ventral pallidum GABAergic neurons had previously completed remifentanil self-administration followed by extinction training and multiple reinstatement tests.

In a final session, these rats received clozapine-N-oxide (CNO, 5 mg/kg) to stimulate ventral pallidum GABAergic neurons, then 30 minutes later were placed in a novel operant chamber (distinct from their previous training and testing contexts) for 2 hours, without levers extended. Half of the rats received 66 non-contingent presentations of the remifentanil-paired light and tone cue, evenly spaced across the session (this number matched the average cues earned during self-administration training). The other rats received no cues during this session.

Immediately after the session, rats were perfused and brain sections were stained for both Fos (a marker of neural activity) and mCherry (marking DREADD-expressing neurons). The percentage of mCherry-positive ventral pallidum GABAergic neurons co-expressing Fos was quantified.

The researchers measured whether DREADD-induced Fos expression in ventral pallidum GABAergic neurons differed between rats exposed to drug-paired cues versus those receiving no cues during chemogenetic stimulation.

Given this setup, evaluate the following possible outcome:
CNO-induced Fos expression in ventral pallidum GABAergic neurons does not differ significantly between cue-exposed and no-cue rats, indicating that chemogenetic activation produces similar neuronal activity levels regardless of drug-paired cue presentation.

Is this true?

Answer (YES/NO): YES